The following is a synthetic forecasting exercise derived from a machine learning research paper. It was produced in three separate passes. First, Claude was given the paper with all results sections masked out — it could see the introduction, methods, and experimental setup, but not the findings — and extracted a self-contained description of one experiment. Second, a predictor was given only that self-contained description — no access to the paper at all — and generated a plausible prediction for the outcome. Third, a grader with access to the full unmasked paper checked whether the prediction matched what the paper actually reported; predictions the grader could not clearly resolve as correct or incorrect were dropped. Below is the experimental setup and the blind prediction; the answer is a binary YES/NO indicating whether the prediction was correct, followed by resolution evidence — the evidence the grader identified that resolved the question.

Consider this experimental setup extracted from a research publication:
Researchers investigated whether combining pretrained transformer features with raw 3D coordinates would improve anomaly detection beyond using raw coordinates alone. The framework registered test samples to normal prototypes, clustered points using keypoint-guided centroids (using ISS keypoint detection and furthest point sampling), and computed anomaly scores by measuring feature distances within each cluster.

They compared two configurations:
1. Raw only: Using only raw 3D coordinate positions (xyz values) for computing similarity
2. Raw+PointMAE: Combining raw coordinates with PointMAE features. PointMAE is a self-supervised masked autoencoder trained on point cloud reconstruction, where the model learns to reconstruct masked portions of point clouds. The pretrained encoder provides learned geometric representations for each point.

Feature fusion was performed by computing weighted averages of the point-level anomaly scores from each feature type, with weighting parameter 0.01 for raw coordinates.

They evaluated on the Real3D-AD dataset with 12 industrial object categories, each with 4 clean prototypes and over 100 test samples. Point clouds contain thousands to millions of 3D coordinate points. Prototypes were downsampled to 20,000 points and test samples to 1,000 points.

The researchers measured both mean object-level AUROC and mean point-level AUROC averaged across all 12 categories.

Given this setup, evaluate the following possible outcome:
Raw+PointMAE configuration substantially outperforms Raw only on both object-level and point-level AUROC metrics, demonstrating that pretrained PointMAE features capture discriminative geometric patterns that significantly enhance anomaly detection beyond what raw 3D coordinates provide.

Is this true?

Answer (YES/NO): NO